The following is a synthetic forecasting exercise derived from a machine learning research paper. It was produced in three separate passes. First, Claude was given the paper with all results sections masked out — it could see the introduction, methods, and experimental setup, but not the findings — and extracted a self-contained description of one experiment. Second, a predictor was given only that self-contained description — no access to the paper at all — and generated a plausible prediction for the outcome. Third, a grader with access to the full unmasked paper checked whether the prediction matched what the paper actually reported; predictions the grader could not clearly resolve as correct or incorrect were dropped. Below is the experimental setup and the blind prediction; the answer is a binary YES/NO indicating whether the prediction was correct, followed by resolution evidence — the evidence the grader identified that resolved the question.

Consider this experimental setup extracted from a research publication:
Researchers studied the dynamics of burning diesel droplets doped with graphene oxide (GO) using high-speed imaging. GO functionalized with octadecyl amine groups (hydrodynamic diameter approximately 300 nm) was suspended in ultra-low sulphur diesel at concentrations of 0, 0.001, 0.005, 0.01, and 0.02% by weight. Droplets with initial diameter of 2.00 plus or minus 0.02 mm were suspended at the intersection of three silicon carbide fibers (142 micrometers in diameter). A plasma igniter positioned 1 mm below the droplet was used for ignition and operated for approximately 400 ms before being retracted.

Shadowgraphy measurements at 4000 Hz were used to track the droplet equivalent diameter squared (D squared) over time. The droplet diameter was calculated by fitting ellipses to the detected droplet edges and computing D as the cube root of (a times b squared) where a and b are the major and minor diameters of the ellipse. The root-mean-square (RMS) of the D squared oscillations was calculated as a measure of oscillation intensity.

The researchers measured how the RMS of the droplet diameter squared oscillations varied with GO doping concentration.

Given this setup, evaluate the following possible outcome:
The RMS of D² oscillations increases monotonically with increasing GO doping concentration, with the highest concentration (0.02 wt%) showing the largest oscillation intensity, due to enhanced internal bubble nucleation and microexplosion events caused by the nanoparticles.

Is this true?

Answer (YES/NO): NO